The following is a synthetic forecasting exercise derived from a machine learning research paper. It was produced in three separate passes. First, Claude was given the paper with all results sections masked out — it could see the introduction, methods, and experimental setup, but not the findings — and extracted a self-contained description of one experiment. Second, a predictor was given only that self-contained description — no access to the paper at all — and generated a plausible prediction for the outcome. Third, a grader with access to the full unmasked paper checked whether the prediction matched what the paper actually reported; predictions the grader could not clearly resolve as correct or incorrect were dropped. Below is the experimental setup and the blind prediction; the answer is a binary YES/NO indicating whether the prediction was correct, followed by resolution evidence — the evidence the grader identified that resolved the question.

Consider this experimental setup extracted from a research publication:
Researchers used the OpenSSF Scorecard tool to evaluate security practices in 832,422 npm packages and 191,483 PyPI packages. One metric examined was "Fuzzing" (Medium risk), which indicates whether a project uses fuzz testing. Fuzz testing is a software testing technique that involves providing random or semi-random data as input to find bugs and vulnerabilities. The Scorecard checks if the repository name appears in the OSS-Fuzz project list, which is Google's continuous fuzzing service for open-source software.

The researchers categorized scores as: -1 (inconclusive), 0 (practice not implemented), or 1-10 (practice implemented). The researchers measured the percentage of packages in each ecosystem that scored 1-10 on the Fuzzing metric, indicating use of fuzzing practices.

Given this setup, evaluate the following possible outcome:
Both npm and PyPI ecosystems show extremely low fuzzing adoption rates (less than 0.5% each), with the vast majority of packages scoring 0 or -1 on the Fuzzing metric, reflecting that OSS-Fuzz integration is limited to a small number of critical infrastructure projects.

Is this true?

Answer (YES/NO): YES